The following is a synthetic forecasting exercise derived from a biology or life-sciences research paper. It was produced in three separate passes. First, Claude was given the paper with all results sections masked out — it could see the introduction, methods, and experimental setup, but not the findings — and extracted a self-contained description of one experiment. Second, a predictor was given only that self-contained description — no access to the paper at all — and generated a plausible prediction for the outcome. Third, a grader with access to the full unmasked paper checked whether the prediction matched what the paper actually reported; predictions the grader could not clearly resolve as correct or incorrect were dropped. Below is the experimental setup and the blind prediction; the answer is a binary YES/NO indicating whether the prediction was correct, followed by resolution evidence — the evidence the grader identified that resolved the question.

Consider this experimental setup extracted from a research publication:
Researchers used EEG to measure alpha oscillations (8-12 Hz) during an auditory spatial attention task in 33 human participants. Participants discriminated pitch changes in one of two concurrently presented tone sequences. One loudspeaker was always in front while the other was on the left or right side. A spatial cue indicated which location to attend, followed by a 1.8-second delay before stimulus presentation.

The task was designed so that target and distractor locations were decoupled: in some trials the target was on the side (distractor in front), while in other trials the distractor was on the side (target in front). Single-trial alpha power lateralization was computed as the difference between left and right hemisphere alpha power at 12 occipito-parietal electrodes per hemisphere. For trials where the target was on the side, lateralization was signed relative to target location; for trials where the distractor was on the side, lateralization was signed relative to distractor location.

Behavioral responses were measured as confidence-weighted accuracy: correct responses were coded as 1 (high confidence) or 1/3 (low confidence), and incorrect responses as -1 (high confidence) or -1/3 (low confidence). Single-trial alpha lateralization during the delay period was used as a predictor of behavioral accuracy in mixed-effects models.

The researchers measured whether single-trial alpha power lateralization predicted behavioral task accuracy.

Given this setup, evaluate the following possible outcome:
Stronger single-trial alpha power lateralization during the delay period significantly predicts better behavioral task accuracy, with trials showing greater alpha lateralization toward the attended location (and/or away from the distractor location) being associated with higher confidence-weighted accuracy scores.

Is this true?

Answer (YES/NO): NO